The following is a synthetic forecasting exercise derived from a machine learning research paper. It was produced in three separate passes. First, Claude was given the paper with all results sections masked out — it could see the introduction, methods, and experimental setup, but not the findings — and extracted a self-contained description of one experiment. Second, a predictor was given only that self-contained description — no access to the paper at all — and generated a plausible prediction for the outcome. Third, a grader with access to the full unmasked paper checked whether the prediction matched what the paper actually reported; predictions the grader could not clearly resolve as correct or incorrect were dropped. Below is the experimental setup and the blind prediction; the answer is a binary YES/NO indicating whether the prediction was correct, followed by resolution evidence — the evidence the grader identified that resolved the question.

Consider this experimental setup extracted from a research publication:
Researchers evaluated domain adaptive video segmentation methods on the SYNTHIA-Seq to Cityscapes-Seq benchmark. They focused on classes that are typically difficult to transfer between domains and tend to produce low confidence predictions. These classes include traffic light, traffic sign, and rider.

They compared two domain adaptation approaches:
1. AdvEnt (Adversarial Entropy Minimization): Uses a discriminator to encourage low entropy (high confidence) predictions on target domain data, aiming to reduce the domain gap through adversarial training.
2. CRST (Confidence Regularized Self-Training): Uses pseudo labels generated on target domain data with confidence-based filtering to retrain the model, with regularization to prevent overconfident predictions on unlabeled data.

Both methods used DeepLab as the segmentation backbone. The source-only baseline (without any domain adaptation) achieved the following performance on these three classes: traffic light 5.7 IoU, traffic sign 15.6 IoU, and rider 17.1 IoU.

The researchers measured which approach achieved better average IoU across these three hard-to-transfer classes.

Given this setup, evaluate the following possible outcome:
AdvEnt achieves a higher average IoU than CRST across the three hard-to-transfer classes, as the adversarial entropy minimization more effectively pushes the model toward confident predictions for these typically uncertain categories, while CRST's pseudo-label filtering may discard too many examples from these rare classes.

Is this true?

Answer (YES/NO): NO